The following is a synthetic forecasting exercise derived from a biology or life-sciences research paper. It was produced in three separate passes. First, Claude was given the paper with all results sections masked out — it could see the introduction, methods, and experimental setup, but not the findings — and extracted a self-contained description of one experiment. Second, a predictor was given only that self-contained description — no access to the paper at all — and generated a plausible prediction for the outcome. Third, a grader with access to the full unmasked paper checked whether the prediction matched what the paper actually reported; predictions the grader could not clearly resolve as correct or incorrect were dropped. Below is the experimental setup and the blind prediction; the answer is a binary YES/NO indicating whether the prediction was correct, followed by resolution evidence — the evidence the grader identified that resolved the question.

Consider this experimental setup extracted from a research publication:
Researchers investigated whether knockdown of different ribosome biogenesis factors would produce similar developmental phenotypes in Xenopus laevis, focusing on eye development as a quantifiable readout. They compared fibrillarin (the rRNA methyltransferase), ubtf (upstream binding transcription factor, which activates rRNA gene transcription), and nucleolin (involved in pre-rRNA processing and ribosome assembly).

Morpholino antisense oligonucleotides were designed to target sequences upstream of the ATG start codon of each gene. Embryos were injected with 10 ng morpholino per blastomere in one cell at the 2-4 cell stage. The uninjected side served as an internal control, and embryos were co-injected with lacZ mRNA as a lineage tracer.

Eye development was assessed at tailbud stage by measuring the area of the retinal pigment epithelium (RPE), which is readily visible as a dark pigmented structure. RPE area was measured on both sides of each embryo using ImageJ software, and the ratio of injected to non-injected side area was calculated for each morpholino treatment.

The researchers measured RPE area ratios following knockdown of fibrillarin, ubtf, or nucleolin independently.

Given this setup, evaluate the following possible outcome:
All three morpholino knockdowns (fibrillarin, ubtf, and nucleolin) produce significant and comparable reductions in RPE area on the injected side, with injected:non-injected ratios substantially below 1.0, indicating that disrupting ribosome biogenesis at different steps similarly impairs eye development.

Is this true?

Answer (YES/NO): YES